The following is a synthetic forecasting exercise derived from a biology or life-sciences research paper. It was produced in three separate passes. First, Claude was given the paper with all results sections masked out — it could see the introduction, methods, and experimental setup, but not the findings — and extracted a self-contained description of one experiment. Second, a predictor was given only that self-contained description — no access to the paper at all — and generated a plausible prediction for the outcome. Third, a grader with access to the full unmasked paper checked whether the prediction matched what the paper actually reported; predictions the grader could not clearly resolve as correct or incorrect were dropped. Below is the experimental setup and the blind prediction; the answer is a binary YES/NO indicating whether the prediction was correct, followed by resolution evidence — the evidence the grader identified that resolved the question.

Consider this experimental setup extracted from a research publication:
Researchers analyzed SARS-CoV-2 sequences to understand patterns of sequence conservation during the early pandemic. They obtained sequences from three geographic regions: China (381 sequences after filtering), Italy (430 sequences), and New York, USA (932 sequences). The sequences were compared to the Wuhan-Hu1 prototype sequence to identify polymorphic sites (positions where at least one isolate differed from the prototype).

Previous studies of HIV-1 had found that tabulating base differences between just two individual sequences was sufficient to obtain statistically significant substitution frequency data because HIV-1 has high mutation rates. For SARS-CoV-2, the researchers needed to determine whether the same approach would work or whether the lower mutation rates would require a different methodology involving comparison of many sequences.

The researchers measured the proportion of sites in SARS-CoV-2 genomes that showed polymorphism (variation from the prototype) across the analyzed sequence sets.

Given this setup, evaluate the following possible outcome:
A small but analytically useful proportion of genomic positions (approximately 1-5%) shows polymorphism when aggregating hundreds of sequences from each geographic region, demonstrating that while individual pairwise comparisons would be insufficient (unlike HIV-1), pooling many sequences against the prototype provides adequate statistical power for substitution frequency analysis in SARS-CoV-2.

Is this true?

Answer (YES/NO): NO